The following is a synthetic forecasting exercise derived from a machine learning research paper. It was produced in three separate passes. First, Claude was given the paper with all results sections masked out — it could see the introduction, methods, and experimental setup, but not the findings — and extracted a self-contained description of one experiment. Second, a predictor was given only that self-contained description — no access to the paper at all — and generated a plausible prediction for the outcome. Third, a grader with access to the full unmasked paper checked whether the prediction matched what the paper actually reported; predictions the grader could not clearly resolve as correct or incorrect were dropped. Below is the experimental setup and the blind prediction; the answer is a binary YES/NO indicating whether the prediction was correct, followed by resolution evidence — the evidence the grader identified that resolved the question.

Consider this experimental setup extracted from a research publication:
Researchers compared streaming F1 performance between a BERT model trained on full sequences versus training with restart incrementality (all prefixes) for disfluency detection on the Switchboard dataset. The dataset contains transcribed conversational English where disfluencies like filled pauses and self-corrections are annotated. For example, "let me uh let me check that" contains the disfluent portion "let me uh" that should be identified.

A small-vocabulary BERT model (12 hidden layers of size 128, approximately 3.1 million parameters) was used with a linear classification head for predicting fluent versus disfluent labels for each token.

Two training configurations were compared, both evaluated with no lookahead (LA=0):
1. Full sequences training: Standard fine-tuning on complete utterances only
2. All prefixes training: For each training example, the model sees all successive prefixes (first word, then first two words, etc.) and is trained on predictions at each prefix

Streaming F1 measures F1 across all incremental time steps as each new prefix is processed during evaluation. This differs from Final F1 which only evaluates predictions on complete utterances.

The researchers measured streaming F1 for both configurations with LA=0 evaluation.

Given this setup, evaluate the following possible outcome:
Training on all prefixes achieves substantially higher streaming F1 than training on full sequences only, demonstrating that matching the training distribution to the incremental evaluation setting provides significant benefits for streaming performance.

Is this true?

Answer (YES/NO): NO